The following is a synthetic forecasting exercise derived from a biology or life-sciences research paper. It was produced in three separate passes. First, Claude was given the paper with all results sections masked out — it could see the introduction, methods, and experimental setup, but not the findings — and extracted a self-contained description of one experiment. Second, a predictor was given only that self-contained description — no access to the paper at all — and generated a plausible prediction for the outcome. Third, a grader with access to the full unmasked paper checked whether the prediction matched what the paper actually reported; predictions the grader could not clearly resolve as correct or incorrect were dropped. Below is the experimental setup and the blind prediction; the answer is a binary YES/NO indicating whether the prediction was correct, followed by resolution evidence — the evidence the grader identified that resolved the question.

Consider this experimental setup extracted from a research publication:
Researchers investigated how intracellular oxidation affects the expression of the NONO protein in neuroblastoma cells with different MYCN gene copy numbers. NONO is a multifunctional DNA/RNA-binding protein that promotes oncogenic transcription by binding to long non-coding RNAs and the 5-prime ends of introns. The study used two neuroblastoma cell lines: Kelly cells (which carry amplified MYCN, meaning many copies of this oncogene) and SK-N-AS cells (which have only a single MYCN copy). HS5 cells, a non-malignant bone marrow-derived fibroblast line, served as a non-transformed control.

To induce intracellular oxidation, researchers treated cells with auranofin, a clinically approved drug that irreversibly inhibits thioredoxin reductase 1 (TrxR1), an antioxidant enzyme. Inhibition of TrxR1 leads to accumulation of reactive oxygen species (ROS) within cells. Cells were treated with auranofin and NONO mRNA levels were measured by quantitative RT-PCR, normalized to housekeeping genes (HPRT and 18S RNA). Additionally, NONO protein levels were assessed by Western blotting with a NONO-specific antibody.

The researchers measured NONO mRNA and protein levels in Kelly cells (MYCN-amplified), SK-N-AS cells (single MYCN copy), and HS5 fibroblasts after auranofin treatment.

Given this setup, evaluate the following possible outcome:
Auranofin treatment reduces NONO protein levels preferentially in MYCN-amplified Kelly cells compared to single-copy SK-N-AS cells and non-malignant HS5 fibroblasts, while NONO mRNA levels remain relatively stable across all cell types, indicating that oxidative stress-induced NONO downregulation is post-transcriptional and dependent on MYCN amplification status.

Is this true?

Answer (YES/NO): NO